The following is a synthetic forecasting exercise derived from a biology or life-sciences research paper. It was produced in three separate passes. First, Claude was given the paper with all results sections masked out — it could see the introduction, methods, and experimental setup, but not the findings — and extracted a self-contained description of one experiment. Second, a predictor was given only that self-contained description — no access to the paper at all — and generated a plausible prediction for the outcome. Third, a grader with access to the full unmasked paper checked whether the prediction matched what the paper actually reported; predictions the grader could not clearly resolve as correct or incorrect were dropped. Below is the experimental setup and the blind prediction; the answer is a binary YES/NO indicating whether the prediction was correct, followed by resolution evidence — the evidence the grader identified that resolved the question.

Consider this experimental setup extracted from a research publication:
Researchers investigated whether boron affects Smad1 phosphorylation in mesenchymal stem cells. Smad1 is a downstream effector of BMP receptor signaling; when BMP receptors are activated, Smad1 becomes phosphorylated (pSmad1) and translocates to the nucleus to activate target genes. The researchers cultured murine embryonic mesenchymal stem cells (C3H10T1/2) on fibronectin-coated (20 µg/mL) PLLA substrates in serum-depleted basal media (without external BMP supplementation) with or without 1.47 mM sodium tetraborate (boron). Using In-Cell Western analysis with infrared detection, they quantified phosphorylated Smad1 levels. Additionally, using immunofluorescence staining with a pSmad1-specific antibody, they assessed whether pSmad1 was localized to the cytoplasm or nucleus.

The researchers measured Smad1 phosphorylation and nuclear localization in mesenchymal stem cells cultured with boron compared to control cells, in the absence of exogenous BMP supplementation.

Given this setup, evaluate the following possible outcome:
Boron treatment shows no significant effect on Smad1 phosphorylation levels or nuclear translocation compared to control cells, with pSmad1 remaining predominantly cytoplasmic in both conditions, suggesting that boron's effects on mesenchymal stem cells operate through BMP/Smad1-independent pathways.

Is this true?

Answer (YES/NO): NO